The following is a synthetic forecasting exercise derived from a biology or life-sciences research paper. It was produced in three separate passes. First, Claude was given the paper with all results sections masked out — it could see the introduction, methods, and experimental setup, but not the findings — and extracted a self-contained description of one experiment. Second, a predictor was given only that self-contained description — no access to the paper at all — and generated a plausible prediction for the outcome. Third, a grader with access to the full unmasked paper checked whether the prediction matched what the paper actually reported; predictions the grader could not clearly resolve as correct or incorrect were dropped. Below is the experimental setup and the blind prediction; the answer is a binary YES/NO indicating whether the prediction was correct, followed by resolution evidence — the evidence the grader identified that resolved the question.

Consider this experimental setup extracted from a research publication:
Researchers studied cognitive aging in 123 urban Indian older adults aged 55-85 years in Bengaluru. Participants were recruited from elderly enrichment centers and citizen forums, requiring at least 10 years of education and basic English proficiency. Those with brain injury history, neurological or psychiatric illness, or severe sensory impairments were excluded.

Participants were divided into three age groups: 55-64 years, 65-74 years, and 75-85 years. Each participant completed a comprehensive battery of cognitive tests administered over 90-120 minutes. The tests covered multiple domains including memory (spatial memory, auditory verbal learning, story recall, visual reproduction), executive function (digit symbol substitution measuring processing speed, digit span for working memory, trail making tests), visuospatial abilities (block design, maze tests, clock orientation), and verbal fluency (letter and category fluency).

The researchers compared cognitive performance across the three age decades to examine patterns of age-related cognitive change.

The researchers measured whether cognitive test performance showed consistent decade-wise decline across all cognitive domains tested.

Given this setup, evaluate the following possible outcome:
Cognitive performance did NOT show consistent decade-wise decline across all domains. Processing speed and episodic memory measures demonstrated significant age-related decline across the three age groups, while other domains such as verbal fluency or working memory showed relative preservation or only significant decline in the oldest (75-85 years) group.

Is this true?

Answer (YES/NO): NO